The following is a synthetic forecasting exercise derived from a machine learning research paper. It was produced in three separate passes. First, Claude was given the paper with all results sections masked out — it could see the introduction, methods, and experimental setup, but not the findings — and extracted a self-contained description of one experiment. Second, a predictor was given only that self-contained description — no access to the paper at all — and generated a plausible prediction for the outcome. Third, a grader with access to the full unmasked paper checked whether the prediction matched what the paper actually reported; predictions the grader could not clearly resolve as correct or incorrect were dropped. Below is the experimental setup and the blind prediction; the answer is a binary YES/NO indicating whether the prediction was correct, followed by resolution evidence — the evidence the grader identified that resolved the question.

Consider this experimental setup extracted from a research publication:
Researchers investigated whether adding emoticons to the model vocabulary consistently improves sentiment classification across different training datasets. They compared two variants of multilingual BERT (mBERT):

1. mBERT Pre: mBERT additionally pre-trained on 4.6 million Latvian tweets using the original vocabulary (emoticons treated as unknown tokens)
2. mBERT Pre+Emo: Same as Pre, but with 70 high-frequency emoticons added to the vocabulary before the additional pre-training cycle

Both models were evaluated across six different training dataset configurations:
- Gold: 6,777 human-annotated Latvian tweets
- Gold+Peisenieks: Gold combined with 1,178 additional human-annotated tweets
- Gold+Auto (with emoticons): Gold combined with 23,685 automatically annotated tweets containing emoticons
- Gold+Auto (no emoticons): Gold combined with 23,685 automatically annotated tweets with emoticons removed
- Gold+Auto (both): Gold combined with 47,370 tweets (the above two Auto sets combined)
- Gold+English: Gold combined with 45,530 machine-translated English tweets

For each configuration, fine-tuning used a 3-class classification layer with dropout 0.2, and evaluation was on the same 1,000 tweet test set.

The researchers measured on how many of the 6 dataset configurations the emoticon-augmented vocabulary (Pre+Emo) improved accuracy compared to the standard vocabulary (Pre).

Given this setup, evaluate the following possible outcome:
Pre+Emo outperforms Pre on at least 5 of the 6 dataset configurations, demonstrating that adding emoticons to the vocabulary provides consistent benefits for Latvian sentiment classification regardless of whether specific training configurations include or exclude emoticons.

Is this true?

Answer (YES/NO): NO